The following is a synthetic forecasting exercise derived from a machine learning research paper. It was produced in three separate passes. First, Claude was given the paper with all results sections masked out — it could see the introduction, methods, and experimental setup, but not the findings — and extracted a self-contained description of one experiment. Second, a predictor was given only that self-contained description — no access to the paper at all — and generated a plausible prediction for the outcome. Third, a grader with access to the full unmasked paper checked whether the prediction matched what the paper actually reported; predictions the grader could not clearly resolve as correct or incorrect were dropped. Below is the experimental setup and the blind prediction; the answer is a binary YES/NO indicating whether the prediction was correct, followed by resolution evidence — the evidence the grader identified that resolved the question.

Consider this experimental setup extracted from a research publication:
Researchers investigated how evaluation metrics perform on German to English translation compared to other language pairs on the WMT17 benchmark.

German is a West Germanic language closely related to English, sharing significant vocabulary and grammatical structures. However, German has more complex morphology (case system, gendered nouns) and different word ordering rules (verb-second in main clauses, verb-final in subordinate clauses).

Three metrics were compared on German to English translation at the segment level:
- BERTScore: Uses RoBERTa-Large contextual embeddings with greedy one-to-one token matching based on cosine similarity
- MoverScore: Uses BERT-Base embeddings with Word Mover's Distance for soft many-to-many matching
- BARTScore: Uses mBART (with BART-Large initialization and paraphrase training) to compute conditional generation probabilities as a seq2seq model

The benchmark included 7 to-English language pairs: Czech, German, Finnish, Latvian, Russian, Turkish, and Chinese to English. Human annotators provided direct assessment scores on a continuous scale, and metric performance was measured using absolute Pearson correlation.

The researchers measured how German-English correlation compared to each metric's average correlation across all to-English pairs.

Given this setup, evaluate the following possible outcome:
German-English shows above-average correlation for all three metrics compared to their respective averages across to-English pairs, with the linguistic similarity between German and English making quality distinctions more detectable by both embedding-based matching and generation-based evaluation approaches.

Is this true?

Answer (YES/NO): NO